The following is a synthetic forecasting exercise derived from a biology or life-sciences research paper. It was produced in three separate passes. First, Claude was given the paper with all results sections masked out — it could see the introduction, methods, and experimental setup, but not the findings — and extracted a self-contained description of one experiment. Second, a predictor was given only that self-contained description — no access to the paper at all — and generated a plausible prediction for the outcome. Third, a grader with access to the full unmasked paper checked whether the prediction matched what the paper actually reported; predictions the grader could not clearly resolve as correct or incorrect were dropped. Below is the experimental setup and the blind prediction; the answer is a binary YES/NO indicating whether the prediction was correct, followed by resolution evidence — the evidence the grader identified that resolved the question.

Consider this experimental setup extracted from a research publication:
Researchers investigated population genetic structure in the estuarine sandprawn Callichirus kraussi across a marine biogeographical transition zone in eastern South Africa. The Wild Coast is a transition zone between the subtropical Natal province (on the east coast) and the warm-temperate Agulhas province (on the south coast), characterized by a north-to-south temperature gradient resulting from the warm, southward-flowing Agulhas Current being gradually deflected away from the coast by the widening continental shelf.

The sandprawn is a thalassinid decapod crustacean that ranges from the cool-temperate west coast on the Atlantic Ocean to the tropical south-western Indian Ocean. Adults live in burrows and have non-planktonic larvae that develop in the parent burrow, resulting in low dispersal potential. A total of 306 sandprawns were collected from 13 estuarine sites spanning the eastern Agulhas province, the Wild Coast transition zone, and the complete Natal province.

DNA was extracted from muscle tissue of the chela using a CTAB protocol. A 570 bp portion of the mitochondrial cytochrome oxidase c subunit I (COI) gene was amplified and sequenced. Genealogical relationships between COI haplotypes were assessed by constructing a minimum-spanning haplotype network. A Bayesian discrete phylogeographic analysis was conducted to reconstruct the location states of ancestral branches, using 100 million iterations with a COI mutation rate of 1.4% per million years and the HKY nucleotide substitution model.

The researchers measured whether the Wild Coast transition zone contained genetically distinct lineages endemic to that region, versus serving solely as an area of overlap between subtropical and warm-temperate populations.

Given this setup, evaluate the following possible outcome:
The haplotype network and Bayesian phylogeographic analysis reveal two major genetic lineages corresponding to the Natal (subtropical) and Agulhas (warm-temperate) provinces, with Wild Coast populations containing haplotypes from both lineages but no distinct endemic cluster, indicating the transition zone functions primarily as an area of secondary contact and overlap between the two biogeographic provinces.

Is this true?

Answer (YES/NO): NO